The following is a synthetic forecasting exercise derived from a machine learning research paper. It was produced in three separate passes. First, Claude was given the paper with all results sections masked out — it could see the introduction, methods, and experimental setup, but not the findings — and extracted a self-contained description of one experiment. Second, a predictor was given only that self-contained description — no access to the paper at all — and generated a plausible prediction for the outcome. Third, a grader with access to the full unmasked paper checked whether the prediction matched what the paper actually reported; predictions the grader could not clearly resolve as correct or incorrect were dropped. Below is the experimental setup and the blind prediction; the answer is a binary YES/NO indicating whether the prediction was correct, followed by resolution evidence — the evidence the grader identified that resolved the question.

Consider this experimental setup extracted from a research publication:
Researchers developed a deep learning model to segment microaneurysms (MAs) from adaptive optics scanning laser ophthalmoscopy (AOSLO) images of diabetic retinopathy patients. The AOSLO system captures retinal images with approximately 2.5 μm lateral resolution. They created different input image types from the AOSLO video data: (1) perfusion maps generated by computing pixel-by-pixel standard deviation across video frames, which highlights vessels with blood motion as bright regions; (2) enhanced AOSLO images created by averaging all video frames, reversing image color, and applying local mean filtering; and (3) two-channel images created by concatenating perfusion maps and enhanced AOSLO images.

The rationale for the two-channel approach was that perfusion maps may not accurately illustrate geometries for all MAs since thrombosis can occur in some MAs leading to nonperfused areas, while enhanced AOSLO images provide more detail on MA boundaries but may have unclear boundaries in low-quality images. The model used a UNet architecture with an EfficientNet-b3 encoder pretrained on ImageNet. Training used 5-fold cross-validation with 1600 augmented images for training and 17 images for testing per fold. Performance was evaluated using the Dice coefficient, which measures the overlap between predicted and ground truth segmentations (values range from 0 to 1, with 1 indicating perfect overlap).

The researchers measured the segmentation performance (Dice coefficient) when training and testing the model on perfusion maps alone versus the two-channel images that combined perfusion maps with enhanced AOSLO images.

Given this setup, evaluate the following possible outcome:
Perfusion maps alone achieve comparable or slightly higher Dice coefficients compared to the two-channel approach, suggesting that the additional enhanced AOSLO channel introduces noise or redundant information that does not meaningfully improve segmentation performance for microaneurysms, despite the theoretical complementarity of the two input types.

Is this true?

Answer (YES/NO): NO